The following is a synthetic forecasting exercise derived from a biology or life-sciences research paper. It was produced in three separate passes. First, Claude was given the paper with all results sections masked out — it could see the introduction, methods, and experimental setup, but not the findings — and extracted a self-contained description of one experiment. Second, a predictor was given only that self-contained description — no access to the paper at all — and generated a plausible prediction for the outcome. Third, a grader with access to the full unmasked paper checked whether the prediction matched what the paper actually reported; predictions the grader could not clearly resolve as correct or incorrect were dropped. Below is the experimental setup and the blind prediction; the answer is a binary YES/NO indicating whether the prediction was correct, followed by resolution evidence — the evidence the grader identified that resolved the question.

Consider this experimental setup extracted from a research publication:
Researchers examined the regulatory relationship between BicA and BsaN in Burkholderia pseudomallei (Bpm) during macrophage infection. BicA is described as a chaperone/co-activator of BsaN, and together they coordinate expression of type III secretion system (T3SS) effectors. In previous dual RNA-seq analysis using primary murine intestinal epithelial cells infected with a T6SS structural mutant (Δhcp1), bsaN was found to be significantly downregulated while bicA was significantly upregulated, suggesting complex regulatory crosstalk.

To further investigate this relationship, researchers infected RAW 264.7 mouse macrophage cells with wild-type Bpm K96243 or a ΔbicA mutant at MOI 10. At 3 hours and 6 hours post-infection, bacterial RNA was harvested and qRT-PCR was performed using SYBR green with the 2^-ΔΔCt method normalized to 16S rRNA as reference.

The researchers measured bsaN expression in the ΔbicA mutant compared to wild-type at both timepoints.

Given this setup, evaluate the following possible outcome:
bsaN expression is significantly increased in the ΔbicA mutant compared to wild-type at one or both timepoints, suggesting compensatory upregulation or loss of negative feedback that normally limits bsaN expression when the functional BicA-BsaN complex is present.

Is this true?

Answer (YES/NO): NO